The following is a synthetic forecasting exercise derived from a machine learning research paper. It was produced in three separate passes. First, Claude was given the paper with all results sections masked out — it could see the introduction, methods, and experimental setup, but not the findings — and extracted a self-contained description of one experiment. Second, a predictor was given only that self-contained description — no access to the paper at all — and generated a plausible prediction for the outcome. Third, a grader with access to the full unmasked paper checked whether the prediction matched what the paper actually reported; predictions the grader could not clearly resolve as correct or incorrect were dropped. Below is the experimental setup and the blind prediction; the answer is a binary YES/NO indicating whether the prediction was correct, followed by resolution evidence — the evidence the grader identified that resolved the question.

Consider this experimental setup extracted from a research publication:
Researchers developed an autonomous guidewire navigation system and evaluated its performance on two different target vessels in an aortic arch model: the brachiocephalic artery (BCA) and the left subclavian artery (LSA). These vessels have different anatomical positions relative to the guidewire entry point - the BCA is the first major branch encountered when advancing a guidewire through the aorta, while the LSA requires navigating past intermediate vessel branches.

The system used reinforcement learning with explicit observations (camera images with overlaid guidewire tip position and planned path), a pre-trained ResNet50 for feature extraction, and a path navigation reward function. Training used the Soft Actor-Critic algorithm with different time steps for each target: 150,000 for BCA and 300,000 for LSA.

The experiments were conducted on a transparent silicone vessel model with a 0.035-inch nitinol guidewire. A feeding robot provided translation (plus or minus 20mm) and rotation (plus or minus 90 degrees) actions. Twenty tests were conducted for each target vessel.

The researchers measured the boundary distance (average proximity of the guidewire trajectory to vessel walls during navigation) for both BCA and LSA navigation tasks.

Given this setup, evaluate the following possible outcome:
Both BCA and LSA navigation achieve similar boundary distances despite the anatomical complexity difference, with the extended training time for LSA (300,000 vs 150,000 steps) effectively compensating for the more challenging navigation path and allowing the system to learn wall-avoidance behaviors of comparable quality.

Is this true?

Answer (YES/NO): NO